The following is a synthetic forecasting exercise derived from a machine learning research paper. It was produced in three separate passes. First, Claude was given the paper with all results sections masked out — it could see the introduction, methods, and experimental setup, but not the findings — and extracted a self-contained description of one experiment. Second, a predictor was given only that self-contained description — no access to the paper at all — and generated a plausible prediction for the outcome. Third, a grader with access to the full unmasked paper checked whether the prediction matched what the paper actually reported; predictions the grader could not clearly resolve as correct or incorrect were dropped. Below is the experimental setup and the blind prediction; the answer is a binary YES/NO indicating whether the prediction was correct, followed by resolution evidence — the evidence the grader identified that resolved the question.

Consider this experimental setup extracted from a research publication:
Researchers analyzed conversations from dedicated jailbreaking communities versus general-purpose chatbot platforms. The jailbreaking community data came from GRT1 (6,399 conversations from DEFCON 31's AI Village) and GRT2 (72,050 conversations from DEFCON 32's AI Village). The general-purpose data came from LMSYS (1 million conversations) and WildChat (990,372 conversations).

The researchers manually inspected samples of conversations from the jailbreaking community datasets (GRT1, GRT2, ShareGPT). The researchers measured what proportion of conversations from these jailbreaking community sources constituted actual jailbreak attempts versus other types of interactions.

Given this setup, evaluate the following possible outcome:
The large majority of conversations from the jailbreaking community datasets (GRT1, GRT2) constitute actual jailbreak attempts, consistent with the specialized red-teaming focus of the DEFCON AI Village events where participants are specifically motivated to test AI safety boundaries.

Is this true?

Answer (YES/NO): NO